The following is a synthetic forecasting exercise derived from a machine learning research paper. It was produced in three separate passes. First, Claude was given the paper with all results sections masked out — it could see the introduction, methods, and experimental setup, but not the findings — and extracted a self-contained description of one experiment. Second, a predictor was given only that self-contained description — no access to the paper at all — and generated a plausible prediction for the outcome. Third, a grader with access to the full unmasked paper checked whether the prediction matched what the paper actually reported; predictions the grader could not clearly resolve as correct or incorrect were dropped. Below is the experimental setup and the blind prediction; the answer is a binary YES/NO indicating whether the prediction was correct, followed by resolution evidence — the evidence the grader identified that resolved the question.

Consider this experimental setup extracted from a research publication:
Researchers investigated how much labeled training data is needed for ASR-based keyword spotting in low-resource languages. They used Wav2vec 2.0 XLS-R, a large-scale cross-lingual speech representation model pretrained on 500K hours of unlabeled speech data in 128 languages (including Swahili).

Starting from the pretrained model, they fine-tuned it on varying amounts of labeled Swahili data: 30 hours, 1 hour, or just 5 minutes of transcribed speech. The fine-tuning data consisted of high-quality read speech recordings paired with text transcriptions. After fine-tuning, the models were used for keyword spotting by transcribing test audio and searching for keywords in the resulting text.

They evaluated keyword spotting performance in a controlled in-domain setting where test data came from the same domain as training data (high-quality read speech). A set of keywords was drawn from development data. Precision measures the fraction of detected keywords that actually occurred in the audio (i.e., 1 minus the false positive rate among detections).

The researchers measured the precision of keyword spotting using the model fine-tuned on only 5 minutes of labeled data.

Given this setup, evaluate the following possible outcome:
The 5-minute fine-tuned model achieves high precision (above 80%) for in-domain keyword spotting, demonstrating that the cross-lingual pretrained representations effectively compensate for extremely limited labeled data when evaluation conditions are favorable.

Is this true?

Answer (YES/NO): YES